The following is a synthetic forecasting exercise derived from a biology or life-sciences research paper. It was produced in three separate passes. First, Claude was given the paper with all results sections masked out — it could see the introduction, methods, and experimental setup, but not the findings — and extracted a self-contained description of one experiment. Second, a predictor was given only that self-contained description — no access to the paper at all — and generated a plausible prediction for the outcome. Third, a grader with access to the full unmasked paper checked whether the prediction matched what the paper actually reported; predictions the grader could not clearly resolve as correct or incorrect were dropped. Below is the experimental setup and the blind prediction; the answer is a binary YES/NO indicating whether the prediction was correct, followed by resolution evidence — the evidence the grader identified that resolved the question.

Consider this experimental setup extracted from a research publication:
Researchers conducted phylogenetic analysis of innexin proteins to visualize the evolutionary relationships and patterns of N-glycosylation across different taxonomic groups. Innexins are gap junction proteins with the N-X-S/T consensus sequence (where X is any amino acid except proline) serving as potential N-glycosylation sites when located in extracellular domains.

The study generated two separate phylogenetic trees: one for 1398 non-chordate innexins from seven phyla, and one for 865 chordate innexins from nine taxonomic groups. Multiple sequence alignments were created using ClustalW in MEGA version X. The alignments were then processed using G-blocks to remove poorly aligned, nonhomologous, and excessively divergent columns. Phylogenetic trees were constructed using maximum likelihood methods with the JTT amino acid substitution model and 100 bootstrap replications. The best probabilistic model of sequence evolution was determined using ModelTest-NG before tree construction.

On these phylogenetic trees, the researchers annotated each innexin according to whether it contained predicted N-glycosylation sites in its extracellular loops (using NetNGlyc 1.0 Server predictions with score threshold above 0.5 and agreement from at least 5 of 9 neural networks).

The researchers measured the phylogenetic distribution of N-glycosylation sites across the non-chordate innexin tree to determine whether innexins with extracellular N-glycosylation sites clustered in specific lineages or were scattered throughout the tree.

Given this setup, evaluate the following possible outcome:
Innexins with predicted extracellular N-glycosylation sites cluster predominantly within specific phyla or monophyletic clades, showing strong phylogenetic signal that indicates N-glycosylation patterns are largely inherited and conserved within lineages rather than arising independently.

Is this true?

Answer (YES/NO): NO